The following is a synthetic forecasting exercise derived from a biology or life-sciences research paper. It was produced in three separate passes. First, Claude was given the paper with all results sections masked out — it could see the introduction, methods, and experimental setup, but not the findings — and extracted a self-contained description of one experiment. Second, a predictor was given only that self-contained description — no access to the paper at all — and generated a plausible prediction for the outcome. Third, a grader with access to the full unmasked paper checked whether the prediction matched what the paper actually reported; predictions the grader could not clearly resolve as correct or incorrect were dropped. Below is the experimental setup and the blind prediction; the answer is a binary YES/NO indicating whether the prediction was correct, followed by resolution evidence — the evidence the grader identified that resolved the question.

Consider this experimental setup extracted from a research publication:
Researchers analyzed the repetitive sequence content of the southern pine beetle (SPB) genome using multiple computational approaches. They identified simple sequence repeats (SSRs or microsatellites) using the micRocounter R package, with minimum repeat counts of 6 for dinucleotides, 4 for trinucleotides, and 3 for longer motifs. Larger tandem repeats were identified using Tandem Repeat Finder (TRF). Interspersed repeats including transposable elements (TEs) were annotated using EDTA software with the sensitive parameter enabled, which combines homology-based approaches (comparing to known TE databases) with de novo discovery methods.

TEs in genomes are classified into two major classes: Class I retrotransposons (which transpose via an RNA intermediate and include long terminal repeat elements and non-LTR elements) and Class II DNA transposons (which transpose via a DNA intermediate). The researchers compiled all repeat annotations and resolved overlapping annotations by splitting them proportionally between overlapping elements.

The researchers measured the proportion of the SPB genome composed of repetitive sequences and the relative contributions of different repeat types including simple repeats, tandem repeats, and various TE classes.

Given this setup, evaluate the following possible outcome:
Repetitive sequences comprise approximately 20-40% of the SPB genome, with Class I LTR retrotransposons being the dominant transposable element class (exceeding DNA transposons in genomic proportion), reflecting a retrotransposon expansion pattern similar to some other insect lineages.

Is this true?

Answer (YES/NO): NO